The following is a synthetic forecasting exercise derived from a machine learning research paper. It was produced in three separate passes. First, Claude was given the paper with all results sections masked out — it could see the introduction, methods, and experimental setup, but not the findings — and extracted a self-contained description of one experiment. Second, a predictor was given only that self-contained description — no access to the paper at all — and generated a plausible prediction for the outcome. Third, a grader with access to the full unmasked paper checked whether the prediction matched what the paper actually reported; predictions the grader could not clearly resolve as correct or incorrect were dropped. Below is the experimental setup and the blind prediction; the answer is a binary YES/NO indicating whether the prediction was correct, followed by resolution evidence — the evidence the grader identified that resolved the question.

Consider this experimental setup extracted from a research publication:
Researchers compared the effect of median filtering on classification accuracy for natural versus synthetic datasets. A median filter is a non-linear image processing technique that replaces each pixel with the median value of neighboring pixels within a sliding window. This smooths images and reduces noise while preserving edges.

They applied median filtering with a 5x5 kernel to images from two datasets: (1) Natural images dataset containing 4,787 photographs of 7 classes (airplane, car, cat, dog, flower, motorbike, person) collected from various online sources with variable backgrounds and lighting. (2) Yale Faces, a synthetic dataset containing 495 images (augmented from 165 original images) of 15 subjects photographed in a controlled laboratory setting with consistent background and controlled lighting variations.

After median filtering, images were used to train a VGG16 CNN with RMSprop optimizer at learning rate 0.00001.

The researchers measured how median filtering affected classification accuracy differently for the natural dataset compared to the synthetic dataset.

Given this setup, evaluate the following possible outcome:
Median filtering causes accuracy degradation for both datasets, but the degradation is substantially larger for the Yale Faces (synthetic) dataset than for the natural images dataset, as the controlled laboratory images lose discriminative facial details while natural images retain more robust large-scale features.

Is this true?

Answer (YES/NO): NO